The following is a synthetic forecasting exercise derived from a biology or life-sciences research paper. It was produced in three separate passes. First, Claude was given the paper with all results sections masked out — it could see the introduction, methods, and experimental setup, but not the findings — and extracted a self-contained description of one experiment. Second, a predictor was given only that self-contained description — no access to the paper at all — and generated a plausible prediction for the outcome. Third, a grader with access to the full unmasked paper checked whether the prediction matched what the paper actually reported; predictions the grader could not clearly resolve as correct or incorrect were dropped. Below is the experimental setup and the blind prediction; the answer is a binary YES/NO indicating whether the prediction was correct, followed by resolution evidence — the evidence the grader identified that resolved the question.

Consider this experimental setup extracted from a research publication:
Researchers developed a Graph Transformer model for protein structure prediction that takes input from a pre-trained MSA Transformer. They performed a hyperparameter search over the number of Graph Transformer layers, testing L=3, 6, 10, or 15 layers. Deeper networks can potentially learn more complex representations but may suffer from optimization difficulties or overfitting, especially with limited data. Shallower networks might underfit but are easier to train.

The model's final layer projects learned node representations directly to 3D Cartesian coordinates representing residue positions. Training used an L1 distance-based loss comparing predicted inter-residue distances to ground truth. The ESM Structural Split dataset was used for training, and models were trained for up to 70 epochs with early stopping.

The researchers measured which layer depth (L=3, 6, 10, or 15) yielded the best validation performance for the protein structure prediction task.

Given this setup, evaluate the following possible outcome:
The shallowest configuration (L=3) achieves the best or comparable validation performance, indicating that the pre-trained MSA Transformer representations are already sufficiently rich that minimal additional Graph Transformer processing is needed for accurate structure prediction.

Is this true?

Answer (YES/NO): NO